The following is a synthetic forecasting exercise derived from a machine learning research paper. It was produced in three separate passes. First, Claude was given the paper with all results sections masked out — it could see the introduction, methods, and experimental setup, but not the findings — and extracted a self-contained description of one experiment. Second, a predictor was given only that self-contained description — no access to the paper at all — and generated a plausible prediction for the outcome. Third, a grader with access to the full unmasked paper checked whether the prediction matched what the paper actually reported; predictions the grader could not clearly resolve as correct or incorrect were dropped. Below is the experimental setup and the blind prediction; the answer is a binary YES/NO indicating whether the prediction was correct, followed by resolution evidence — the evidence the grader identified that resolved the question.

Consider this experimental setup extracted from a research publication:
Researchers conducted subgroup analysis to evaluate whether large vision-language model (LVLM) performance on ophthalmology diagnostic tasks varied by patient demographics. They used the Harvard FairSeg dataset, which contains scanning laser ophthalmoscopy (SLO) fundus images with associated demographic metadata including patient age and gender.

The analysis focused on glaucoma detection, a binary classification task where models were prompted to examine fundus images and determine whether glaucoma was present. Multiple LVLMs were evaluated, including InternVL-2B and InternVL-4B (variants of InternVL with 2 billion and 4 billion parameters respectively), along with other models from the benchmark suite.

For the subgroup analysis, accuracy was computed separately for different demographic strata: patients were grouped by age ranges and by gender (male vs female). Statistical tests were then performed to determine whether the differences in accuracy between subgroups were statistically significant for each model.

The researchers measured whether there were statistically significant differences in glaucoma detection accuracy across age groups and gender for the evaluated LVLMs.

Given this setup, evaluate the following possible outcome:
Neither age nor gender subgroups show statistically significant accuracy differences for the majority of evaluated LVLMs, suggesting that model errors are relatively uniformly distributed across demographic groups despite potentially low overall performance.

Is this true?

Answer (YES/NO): NO